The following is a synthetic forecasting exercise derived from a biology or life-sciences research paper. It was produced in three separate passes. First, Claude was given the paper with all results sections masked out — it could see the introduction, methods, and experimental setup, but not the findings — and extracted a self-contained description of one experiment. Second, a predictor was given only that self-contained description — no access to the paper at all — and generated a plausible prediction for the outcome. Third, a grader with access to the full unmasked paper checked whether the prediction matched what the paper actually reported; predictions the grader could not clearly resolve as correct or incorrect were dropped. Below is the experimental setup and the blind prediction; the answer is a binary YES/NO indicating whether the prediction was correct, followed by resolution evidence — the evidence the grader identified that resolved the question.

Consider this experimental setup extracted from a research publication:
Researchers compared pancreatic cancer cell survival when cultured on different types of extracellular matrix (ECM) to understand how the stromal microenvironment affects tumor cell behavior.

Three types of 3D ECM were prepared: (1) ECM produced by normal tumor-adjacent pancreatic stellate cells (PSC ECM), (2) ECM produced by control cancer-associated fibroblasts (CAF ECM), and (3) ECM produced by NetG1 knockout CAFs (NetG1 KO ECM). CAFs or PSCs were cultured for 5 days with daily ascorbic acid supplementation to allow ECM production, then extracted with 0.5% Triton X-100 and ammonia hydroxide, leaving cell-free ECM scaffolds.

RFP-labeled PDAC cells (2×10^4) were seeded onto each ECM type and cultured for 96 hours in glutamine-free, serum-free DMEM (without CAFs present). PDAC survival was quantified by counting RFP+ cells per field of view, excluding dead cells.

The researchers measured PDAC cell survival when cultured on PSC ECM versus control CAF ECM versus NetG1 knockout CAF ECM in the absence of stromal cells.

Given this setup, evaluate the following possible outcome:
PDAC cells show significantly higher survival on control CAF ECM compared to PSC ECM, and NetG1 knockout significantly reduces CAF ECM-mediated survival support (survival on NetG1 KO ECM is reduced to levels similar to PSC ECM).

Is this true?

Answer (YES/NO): NO